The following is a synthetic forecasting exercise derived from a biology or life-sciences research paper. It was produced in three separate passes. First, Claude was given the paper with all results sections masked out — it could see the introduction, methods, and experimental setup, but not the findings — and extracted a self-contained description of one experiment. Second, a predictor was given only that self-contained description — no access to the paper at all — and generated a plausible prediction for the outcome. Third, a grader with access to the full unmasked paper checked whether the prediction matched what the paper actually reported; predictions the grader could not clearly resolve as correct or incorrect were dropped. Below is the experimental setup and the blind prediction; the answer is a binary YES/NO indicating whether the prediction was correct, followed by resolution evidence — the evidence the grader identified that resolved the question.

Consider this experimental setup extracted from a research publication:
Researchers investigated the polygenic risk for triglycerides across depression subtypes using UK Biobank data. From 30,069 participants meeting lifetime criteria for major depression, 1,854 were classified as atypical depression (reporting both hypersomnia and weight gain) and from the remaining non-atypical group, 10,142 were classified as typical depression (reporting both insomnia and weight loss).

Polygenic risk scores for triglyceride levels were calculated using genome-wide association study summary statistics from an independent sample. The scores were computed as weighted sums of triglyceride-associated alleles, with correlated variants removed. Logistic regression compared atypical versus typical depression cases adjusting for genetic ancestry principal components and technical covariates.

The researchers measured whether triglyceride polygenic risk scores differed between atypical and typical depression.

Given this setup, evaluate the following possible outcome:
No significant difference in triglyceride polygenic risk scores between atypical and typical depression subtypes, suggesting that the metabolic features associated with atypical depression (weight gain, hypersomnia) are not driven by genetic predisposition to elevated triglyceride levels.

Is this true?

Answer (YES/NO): NO